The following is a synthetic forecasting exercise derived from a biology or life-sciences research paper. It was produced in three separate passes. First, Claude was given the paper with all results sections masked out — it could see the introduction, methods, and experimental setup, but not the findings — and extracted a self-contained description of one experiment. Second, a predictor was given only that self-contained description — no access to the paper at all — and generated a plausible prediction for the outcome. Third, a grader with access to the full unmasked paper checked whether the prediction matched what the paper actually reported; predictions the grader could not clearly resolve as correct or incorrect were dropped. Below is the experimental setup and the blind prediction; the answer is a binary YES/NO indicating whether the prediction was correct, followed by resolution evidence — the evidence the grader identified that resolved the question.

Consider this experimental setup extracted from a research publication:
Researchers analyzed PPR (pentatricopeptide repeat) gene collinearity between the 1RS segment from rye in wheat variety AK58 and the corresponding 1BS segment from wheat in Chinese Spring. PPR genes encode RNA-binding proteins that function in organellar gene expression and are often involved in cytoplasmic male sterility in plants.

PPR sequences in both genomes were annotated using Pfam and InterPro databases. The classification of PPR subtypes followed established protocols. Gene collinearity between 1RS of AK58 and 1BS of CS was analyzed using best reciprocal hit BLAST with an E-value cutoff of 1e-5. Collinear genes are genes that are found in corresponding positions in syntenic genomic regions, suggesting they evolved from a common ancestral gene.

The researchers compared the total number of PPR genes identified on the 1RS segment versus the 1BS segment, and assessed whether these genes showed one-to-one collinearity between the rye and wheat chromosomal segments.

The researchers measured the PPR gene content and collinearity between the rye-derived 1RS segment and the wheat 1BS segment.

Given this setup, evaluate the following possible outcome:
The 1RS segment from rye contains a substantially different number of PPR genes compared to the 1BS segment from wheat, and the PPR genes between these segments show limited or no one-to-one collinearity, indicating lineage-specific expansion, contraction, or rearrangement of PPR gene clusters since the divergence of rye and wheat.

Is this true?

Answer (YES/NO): YES